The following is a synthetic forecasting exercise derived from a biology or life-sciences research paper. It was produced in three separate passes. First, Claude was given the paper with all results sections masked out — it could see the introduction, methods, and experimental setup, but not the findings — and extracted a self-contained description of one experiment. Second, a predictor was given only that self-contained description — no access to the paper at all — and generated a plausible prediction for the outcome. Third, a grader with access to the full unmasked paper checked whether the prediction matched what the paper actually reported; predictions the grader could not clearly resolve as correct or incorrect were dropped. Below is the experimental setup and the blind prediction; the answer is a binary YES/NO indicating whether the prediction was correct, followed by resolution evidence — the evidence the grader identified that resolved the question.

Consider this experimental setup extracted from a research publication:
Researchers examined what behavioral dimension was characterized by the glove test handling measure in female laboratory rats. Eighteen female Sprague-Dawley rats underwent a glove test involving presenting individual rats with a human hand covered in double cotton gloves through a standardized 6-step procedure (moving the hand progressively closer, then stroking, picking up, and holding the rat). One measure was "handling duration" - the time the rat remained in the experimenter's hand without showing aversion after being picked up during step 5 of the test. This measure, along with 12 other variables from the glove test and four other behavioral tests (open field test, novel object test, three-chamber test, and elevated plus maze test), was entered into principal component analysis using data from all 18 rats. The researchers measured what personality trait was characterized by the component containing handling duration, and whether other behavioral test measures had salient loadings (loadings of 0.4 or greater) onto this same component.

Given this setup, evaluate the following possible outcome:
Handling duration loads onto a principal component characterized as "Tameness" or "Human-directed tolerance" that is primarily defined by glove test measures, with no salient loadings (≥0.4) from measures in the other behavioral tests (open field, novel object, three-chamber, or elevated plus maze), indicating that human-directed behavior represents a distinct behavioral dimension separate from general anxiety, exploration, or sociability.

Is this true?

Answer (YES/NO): NO